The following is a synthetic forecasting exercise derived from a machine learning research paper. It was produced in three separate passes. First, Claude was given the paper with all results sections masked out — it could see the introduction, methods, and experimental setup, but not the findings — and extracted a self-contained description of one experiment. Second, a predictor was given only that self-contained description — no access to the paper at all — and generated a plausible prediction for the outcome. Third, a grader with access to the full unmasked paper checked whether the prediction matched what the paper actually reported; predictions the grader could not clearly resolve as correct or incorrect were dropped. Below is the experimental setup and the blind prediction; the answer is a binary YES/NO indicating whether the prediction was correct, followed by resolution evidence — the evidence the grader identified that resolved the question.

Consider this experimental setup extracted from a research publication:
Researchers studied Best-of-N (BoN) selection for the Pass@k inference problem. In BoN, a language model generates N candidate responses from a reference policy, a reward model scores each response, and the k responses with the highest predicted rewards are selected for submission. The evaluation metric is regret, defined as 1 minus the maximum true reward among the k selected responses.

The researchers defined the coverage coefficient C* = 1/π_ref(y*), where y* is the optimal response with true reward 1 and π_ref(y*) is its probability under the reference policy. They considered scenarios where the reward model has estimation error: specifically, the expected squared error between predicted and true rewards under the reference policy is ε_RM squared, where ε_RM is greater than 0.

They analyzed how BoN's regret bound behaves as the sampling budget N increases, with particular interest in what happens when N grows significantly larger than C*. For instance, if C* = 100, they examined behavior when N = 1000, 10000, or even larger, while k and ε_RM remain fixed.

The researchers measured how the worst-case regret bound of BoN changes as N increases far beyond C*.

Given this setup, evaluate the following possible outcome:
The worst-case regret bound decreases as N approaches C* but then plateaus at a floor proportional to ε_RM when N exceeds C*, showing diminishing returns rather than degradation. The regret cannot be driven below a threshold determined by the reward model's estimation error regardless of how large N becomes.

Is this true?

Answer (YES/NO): NO